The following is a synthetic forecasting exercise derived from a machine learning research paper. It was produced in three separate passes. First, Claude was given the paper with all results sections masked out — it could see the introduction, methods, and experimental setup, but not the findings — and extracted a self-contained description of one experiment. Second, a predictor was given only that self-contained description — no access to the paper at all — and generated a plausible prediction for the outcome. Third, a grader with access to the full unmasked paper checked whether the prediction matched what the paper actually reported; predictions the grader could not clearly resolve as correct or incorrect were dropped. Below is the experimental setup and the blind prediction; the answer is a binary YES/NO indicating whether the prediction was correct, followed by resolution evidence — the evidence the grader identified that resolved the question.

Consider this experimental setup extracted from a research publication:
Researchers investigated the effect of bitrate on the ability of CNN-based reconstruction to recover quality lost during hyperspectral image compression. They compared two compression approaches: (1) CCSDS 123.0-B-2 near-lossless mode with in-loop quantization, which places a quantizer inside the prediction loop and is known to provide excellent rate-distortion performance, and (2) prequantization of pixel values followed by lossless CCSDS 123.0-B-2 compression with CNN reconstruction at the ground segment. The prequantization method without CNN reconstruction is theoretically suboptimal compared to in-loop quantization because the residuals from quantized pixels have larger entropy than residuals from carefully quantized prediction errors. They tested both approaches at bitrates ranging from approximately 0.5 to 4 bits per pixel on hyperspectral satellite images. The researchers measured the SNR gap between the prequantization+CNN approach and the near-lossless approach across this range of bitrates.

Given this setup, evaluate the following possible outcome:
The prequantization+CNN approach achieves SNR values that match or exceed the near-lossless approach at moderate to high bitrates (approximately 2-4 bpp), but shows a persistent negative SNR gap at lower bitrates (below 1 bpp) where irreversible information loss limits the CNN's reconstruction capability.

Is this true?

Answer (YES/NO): NO